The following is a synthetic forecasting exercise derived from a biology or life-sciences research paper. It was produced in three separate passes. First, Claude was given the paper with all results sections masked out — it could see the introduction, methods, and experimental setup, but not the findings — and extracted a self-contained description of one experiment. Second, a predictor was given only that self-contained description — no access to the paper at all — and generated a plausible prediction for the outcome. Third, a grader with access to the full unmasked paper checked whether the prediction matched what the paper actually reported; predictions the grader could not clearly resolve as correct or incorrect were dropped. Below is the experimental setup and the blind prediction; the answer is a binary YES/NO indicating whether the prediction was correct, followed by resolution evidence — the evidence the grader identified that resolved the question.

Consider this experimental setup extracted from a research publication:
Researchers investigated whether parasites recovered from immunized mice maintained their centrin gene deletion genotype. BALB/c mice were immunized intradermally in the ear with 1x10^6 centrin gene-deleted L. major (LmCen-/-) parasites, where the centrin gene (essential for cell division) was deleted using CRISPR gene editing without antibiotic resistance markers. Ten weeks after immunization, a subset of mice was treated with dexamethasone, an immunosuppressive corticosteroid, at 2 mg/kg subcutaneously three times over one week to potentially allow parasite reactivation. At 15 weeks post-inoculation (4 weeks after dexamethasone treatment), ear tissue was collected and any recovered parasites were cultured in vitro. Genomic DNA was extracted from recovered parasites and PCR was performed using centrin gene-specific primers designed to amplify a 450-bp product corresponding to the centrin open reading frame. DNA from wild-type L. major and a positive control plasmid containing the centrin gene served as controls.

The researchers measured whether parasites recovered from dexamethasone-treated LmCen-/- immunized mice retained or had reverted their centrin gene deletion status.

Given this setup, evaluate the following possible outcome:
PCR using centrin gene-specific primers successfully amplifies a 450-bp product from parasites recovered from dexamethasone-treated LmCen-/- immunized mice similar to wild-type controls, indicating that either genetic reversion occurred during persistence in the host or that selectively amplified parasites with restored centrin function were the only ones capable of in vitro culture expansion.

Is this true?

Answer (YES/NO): NO